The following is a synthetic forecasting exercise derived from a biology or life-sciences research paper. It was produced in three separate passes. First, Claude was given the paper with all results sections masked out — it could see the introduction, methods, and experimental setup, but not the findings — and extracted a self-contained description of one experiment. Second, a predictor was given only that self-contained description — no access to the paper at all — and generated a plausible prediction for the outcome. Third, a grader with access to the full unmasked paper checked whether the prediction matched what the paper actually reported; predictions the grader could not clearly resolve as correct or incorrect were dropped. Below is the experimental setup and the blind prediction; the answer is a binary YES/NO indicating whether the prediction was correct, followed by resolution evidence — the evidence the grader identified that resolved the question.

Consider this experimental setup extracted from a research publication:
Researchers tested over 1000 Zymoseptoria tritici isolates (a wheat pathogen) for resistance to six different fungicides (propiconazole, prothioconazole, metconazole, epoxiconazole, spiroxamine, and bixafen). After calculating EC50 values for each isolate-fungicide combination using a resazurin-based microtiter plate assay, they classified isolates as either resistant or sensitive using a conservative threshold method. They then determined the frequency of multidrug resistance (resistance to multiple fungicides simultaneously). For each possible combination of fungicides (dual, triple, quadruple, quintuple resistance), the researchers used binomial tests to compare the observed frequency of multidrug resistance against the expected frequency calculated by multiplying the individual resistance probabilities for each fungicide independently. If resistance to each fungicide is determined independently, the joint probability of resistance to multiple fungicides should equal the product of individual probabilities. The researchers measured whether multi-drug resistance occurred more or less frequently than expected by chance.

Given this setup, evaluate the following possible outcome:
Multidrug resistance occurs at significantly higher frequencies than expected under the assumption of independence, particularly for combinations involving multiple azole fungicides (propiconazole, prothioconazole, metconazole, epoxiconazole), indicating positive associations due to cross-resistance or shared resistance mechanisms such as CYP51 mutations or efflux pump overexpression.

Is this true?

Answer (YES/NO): NO